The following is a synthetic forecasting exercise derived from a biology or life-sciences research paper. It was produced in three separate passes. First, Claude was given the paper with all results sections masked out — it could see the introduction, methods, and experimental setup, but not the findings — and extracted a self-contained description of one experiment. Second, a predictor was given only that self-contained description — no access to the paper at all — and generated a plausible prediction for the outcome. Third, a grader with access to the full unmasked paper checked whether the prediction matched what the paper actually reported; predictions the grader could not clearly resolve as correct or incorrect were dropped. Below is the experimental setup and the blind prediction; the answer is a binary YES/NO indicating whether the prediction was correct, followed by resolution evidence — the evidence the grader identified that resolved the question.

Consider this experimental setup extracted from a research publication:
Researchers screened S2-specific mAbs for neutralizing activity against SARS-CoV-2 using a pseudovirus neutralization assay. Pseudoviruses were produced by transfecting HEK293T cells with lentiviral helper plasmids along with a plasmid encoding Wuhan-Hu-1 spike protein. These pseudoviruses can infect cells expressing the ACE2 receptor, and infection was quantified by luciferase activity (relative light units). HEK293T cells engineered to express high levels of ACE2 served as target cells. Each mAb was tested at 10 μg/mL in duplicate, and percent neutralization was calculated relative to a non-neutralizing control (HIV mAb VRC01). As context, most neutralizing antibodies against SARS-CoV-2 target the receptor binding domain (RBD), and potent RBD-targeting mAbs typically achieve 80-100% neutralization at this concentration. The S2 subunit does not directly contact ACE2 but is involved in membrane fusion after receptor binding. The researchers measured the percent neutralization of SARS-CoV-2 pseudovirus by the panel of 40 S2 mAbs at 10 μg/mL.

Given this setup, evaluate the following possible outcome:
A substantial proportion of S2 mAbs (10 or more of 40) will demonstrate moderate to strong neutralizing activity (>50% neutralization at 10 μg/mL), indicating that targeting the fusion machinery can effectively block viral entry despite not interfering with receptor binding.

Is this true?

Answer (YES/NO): NO